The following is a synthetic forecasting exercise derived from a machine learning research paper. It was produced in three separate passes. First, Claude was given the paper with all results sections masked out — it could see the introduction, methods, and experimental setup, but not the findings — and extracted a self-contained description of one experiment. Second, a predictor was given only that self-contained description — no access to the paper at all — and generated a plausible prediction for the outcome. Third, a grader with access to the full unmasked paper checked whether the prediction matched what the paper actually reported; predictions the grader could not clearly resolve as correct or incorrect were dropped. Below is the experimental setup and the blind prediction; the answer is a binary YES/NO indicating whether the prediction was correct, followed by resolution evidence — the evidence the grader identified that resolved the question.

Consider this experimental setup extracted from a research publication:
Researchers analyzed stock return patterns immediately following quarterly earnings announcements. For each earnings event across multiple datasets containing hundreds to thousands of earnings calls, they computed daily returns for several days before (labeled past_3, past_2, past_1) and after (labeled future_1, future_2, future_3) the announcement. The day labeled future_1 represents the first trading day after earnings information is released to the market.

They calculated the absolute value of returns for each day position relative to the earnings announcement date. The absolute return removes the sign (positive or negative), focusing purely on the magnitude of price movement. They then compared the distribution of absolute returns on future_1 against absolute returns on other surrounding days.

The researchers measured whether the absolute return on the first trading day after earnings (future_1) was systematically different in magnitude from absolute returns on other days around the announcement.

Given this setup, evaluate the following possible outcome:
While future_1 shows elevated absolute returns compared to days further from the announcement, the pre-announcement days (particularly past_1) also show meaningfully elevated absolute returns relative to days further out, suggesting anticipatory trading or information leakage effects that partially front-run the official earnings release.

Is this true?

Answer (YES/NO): NO